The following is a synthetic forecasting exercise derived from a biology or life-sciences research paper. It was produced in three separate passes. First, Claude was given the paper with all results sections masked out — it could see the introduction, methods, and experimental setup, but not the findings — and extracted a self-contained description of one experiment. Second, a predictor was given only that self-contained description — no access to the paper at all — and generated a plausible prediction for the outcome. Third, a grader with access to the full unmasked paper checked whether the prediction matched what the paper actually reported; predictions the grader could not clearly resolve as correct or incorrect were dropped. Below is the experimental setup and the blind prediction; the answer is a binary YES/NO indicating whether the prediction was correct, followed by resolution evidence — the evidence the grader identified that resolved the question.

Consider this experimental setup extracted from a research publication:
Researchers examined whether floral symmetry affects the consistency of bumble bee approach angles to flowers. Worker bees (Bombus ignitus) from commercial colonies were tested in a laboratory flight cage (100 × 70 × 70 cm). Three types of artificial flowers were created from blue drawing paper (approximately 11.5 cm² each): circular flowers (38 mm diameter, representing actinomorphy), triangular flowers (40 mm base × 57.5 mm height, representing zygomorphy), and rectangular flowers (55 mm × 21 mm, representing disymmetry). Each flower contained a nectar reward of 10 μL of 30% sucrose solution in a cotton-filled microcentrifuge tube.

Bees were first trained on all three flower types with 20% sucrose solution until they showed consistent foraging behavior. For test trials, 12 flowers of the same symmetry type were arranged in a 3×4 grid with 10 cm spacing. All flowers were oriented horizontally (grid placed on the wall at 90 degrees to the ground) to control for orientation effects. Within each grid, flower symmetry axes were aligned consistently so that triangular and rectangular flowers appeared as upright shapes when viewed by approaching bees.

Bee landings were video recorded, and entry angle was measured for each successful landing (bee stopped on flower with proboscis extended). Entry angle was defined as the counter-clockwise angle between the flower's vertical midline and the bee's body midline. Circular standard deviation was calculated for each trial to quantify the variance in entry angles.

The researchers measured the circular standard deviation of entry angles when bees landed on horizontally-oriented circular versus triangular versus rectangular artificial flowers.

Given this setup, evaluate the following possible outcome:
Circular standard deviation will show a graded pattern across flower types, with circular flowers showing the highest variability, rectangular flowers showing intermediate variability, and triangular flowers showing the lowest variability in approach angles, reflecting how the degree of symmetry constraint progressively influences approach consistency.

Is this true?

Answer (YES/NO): NO